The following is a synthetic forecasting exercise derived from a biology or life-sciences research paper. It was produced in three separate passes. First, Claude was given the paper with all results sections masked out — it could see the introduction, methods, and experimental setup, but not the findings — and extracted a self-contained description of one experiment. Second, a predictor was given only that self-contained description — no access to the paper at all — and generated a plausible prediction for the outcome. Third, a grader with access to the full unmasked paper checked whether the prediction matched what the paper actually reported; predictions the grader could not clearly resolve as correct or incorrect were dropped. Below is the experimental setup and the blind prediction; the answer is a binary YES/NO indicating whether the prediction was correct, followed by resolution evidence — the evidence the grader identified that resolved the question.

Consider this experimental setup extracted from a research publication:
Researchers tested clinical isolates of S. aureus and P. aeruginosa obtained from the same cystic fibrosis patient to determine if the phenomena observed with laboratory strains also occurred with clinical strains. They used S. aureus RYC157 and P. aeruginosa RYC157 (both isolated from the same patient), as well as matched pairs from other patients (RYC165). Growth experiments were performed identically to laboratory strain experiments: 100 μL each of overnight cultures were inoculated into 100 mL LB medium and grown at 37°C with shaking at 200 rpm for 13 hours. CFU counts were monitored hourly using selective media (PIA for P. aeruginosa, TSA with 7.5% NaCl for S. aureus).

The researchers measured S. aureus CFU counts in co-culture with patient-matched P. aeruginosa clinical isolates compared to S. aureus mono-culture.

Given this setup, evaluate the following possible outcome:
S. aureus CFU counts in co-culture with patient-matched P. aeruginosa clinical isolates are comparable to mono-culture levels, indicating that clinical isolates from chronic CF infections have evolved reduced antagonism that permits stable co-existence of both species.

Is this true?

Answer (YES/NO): NO